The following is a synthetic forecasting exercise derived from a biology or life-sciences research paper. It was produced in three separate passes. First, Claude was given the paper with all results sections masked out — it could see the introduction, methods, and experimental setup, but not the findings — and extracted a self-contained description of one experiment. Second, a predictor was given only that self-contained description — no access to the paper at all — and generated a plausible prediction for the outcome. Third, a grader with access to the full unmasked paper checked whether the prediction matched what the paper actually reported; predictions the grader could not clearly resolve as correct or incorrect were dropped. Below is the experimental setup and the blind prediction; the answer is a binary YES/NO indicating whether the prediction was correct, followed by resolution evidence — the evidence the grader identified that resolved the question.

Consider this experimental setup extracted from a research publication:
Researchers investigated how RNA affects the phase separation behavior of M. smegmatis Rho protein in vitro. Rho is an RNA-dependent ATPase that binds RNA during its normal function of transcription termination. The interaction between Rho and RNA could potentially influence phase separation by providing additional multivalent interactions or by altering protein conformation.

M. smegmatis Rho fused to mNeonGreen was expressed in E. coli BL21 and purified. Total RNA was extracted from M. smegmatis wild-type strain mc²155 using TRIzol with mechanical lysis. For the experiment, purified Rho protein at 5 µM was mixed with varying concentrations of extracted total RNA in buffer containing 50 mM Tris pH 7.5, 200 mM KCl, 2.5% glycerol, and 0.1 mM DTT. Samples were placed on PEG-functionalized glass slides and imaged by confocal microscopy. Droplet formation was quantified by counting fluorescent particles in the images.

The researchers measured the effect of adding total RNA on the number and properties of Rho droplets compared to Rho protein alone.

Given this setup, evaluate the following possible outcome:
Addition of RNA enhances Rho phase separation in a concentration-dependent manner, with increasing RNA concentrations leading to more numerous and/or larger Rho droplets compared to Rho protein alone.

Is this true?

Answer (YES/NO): NO